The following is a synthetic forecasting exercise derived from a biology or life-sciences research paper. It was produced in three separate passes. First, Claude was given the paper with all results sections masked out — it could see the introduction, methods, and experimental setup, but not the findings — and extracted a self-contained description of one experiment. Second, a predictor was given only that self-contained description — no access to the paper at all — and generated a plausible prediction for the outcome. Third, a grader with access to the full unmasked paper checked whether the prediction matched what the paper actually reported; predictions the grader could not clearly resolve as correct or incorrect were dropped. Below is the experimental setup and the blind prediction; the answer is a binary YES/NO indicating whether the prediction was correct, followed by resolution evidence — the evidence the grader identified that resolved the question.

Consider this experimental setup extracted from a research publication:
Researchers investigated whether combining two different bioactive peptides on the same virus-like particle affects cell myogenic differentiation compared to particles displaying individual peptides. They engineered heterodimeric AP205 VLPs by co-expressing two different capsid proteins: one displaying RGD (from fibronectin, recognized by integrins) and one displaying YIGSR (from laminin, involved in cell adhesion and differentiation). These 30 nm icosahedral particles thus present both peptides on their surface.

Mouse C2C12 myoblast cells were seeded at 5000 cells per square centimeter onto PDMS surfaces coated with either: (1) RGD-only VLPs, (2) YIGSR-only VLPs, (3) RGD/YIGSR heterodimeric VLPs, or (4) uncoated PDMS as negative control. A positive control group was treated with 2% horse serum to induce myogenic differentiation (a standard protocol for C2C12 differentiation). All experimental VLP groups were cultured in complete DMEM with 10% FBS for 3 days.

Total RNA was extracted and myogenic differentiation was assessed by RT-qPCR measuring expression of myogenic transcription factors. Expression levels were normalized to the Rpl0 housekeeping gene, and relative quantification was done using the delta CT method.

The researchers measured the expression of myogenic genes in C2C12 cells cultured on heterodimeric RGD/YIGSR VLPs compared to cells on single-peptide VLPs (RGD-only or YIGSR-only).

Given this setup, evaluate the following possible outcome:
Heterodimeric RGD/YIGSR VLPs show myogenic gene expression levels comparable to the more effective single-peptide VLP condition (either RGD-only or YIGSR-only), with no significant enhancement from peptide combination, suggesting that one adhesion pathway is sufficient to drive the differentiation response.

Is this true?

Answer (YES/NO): NO